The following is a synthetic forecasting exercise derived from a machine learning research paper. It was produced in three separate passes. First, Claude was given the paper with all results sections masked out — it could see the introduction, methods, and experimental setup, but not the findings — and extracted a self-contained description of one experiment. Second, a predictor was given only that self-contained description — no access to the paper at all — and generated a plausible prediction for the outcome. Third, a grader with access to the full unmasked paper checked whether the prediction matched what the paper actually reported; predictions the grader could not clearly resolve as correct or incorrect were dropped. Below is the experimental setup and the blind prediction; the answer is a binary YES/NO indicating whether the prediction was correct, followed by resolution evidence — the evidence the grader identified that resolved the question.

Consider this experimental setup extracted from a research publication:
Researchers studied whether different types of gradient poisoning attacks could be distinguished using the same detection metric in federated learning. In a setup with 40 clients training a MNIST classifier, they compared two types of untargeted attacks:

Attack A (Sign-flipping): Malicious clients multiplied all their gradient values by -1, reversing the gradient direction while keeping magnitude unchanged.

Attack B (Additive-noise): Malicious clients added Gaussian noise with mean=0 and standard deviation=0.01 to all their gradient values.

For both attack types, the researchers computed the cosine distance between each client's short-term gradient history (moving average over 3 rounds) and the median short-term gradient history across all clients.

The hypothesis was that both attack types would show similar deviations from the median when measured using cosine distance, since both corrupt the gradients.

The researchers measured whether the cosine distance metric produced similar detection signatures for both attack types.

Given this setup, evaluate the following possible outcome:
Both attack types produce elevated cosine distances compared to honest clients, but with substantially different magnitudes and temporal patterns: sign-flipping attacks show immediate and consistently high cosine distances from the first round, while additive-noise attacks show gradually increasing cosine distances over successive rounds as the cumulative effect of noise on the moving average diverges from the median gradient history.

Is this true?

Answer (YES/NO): NO